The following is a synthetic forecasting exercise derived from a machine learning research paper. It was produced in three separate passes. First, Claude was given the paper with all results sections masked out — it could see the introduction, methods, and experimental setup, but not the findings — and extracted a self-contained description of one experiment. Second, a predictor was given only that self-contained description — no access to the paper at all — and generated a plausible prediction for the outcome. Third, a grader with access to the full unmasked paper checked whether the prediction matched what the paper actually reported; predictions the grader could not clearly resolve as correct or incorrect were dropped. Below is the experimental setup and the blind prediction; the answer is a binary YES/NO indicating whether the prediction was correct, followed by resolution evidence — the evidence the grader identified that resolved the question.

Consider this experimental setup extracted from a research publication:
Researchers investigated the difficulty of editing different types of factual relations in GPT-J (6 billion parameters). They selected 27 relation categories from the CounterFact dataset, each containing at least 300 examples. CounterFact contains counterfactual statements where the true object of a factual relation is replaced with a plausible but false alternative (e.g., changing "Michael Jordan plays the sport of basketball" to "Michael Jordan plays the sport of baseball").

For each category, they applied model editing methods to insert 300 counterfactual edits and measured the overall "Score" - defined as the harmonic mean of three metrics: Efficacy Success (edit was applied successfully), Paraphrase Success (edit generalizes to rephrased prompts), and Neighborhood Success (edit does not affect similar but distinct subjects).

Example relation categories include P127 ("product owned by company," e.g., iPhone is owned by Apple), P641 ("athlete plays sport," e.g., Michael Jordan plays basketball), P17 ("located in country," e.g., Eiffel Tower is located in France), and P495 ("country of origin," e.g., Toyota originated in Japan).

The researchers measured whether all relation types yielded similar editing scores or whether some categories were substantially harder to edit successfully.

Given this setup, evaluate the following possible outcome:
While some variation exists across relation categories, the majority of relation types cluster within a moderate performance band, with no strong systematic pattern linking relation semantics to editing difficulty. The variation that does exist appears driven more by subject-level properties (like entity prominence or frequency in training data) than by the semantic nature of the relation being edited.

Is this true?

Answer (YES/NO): NO